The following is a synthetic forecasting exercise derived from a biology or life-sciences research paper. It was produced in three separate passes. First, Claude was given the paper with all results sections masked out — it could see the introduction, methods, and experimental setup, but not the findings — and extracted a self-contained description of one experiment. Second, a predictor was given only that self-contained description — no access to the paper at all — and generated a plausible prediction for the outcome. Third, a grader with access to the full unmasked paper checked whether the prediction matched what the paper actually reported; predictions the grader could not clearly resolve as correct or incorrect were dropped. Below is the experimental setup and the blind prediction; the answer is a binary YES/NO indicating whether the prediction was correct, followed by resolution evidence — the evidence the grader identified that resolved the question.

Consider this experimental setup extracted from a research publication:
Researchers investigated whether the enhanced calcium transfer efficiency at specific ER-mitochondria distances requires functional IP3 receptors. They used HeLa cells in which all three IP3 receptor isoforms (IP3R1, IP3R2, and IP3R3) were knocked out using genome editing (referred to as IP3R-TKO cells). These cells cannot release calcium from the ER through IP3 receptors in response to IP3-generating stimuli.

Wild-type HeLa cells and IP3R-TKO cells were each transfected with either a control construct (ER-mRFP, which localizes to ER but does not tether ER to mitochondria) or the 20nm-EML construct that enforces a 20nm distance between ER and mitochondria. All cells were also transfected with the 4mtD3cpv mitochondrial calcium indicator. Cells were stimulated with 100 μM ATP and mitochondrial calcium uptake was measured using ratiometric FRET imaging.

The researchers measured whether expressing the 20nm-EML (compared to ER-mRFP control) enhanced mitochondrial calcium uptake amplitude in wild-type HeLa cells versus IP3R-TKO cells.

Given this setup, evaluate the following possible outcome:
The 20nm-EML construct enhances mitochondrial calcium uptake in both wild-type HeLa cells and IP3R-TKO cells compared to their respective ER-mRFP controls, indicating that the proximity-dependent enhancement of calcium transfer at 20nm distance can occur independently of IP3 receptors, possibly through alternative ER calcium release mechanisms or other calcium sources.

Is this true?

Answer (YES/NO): NO